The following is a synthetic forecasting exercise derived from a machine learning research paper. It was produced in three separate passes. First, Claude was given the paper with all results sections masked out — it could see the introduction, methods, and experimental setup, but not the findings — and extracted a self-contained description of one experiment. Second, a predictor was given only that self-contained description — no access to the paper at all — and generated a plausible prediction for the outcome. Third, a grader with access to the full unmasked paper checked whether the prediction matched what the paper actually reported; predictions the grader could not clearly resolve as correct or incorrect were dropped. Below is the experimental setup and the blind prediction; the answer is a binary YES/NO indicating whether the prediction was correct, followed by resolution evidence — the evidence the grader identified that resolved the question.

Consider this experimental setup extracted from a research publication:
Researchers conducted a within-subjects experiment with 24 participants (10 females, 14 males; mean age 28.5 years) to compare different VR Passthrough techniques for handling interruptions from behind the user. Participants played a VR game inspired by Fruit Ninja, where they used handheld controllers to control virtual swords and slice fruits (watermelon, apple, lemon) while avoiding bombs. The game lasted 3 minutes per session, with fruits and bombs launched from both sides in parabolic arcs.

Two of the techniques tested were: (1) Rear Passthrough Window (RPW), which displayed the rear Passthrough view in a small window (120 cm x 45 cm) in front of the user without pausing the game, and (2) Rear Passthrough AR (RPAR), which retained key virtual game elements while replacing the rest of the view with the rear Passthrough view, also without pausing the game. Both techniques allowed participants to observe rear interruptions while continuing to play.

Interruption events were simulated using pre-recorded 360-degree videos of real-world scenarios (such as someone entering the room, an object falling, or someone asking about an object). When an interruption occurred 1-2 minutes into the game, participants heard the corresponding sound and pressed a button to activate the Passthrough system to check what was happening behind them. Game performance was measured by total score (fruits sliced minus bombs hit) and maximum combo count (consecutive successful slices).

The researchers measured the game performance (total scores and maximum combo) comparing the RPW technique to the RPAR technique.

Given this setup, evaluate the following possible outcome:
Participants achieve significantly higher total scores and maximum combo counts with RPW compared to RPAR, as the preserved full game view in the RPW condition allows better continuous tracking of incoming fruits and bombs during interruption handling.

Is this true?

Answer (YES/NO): NO